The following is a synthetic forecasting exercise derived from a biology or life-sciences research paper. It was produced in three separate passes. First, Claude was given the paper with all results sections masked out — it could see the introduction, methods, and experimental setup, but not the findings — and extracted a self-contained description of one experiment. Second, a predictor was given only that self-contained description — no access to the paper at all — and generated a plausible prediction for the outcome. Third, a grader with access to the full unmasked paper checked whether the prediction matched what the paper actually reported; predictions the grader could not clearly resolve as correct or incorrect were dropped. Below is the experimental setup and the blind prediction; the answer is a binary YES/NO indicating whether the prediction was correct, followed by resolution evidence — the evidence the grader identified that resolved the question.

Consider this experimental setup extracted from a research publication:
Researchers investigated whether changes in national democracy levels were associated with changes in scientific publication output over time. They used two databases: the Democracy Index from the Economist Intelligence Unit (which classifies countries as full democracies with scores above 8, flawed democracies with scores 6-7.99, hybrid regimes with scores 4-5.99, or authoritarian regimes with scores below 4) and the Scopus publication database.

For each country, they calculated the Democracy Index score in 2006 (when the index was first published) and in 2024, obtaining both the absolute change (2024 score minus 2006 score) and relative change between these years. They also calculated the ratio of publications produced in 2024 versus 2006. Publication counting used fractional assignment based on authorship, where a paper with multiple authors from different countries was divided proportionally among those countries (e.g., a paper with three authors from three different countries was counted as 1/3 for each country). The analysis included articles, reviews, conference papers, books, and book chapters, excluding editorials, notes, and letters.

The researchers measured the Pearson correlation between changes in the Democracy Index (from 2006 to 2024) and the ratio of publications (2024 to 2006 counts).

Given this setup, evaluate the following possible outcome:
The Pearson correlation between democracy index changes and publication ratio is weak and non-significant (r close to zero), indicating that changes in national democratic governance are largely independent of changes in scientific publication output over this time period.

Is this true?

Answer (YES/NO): YES